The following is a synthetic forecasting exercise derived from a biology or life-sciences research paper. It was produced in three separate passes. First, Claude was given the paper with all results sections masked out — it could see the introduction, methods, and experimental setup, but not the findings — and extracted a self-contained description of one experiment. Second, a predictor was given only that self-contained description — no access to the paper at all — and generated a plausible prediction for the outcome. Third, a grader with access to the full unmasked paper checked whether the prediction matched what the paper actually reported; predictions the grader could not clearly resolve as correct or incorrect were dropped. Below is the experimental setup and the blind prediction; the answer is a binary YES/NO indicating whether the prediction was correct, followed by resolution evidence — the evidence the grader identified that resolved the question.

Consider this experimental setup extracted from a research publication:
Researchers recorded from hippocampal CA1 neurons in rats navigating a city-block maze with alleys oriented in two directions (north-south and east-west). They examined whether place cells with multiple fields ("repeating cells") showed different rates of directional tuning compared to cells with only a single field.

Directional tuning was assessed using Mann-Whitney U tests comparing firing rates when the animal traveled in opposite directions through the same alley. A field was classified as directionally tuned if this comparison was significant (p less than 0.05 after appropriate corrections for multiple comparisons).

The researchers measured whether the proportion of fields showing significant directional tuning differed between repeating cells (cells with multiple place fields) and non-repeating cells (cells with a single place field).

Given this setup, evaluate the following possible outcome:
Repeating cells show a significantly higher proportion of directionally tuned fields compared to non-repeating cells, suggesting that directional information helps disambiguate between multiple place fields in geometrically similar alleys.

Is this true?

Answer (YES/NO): NO